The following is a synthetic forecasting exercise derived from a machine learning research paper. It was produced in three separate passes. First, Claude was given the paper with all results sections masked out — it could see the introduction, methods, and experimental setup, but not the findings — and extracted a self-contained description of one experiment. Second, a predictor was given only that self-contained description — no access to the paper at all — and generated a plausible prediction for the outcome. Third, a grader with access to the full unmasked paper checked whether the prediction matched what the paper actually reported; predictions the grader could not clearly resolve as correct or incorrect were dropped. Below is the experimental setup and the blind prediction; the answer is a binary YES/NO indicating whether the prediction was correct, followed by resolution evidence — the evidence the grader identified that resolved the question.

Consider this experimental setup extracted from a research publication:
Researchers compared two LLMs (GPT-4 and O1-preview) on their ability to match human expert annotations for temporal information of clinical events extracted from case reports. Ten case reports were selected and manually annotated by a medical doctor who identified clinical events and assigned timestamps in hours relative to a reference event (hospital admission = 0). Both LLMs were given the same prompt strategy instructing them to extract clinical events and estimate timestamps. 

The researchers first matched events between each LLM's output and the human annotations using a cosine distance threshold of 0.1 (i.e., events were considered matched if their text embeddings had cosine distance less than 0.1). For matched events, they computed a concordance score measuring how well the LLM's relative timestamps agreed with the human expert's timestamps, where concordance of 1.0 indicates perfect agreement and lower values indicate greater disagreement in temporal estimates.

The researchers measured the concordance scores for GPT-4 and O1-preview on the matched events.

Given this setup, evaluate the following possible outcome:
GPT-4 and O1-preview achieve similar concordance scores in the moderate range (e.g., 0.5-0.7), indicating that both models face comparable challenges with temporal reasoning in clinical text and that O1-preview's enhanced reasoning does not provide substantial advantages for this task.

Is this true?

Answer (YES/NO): NO